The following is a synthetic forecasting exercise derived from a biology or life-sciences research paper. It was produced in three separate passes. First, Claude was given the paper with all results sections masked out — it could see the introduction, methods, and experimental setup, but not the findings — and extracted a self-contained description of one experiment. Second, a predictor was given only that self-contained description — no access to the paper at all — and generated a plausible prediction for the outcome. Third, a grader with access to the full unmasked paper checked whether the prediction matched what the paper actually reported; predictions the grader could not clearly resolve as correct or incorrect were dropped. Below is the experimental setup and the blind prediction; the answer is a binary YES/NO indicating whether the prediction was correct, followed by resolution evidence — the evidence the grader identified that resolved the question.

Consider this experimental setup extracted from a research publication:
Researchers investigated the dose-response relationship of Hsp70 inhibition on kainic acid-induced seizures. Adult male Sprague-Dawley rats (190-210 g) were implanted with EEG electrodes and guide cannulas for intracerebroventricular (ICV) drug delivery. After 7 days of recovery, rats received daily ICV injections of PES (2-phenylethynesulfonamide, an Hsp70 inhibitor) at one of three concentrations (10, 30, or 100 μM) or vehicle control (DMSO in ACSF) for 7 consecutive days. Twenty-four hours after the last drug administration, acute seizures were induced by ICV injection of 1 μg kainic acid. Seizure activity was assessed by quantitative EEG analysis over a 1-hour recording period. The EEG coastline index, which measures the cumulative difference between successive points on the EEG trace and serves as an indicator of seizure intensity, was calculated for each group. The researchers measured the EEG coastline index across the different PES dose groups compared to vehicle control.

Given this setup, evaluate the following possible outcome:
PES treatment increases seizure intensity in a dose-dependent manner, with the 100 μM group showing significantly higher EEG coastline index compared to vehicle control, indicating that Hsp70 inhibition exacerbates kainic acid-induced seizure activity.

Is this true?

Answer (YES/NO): NO